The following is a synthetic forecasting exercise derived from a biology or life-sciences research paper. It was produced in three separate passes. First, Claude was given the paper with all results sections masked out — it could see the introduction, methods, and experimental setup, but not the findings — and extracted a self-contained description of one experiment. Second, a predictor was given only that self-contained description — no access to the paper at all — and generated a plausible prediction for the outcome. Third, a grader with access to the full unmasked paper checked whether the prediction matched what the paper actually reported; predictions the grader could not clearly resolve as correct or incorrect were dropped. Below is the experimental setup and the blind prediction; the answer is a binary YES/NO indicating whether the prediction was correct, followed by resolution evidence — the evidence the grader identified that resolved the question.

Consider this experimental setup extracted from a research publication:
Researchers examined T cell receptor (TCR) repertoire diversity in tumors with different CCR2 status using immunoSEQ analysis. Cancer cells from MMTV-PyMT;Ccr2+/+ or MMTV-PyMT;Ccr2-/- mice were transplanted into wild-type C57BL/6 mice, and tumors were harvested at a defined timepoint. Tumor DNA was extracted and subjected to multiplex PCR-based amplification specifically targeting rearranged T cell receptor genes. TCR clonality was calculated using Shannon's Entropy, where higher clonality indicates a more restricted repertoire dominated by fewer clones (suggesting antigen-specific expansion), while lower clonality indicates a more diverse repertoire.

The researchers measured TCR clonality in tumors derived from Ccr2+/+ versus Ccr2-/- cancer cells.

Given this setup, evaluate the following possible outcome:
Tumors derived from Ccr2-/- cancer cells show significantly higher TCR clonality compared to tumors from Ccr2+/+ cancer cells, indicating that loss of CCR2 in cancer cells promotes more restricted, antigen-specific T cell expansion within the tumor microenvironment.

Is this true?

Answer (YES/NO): YES